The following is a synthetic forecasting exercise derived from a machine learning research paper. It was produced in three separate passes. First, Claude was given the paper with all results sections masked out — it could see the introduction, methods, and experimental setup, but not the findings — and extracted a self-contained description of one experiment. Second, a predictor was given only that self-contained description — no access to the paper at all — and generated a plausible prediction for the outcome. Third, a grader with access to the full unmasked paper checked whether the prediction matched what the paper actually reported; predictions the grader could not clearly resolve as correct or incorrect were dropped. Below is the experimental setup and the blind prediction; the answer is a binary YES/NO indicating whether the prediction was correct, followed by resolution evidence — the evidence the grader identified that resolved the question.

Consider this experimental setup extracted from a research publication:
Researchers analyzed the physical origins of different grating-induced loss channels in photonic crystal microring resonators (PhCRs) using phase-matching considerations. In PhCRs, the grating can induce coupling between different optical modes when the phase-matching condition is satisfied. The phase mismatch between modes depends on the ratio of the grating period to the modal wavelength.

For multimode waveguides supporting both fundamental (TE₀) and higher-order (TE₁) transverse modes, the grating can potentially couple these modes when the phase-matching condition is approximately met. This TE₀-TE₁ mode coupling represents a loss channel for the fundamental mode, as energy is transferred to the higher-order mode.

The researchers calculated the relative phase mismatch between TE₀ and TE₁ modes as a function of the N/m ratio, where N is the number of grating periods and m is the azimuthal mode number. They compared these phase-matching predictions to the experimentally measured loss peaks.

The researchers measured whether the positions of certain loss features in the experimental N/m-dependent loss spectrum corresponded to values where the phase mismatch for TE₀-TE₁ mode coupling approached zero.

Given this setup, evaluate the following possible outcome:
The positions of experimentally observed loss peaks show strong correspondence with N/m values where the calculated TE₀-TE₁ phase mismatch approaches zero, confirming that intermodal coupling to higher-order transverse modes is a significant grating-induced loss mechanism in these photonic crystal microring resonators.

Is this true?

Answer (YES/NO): NO